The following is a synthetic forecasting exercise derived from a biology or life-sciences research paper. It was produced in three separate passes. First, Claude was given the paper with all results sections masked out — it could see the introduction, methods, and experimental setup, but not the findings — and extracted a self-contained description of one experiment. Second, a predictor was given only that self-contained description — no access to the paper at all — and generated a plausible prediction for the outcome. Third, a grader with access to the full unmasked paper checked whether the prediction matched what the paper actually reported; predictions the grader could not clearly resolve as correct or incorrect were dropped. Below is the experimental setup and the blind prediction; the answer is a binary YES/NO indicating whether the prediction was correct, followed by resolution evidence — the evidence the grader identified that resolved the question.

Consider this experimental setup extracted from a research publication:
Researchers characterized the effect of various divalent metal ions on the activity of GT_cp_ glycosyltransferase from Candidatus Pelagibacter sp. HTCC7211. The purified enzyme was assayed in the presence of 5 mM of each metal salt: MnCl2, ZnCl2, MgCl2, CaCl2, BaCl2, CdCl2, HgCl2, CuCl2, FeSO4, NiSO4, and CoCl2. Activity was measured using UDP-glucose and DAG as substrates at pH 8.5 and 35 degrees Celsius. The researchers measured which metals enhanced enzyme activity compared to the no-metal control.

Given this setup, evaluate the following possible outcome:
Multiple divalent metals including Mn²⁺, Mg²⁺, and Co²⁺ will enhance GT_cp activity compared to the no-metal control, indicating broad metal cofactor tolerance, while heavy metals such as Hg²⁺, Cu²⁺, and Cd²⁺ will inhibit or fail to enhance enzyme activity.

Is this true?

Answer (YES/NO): NO